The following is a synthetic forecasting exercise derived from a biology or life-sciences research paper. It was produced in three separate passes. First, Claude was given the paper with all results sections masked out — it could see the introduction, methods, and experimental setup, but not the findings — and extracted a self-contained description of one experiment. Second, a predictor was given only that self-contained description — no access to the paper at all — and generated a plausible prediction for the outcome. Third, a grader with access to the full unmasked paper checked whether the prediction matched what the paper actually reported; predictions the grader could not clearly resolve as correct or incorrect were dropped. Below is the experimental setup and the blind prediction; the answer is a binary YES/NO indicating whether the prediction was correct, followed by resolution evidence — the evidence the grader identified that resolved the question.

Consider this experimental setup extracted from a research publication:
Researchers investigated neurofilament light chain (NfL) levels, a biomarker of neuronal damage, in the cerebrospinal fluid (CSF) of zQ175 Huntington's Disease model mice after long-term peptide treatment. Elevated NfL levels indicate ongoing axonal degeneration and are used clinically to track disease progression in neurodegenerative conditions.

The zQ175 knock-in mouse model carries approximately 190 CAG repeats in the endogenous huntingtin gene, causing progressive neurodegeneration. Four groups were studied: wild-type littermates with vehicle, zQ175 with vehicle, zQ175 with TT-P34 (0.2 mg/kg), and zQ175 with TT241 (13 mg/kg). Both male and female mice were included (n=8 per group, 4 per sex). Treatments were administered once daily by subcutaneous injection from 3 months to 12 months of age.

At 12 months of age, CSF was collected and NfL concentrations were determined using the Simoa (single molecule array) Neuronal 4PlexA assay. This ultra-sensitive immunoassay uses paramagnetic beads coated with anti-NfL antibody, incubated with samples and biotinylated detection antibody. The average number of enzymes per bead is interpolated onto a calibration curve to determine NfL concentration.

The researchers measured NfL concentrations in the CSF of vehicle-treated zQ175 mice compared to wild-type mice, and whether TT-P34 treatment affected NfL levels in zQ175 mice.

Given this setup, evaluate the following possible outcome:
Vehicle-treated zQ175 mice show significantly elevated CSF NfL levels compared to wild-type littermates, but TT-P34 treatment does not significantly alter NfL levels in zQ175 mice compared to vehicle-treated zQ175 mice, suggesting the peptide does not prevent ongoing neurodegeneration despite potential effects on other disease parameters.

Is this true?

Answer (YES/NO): YES